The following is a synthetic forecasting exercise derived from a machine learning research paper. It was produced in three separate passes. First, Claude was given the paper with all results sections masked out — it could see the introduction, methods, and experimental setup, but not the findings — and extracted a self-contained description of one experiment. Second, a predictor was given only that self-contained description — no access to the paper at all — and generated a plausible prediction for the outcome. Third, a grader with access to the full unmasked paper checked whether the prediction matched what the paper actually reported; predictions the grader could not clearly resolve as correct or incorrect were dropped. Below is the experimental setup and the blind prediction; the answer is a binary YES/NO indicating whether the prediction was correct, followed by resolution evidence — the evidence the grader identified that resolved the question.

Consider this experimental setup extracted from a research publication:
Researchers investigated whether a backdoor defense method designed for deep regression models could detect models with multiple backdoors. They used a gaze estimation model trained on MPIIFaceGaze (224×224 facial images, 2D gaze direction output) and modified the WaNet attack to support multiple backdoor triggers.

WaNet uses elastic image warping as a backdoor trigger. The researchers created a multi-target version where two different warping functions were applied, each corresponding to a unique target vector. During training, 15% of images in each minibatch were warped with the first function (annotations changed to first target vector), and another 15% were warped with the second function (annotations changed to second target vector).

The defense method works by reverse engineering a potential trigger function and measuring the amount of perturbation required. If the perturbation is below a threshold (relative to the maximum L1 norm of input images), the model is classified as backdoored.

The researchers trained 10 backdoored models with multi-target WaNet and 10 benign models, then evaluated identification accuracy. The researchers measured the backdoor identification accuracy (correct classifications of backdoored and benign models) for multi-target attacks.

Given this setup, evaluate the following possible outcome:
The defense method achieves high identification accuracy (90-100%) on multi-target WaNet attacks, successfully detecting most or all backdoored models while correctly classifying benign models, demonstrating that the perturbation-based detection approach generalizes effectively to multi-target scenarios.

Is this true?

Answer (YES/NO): YES